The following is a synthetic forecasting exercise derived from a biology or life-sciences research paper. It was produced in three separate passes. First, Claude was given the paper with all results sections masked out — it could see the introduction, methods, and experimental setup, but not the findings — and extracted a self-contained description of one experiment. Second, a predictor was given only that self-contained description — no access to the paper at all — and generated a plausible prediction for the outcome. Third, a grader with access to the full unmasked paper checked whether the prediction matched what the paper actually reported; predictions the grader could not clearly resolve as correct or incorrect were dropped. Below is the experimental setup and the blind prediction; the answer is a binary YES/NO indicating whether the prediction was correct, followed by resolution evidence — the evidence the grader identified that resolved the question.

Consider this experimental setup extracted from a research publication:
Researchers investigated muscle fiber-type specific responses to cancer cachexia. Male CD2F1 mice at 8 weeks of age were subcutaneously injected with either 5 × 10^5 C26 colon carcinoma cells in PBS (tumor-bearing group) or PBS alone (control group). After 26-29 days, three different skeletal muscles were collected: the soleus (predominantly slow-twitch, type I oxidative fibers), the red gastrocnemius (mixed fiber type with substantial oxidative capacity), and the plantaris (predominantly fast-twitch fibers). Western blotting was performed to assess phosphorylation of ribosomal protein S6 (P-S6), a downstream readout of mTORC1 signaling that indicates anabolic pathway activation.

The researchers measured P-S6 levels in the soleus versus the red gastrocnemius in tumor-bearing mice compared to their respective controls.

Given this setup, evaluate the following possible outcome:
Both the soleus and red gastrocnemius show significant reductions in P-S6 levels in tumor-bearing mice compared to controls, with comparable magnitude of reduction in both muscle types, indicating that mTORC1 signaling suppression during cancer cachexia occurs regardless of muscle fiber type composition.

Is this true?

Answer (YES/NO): NO